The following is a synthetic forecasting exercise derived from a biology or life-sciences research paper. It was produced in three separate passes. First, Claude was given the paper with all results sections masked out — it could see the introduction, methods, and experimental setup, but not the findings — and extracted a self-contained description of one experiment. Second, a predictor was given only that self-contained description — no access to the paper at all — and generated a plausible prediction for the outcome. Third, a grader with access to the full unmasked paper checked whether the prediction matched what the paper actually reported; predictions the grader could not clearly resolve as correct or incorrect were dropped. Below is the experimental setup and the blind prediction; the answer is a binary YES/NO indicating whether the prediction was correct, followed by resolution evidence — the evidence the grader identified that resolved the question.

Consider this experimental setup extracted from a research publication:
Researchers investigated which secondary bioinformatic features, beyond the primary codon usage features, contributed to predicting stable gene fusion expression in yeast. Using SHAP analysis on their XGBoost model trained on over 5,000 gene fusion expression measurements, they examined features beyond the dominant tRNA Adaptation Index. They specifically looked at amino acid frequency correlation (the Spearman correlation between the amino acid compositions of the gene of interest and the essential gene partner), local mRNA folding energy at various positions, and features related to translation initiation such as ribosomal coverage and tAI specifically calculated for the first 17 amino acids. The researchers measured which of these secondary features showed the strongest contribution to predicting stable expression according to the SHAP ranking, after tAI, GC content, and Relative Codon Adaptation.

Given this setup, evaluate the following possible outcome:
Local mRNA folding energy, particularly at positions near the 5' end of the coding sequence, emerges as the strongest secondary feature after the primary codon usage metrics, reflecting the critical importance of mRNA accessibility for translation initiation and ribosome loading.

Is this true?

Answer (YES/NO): NO